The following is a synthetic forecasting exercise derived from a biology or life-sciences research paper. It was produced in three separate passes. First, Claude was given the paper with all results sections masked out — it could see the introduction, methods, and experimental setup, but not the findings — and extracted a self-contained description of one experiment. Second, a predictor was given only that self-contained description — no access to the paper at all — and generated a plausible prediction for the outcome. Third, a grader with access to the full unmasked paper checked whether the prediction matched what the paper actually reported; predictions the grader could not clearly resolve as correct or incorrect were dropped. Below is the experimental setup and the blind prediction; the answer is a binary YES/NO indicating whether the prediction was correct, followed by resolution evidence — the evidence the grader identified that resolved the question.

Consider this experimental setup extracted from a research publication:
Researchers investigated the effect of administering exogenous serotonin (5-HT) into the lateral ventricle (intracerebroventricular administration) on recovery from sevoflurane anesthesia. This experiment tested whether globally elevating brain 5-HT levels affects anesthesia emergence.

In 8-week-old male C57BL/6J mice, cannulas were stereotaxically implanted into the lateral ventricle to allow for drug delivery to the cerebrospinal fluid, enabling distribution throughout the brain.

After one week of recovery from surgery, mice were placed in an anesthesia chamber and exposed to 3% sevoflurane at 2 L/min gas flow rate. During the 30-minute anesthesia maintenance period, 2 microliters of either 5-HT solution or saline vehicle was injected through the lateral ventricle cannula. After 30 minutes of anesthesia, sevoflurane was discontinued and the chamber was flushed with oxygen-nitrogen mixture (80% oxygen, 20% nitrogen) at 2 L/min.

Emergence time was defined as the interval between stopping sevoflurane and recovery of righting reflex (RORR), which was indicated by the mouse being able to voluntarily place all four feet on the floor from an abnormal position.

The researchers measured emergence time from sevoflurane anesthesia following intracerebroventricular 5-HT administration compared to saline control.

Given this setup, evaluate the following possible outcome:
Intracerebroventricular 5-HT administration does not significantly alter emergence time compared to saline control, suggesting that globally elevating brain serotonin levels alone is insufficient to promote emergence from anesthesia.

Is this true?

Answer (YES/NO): NO